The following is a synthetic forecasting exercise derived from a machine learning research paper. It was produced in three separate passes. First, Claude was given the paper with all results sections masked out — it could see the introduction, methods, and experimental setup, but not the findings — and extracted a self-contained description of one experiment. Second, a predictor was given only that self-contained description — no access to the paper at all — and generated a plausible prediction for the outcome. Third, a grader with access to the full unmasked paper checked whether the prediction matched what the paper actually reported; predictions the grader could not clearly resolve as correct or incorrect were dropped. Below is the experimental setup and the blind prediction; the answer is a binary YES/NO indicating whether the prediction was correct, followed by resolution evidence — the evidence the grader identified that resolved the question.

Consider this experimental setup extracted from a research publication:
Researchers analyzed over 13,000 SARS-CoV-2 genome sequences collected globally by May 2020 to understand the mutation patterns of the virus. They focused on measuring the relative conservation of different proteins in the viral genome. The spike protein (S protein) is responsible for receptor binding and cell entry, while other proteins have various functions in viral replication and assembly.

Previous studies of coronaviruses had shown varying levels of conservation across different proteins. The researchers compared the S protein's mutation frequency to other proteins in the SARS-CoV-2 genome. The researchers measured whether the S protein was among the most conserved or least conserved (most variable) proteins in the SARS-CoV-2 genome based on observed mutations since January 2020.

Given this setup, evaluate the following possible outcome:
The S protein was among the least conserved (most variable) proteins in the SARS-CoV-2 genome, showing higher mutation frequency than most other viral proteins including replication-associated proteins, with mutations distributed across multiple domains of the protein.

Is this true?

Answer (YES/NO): YES